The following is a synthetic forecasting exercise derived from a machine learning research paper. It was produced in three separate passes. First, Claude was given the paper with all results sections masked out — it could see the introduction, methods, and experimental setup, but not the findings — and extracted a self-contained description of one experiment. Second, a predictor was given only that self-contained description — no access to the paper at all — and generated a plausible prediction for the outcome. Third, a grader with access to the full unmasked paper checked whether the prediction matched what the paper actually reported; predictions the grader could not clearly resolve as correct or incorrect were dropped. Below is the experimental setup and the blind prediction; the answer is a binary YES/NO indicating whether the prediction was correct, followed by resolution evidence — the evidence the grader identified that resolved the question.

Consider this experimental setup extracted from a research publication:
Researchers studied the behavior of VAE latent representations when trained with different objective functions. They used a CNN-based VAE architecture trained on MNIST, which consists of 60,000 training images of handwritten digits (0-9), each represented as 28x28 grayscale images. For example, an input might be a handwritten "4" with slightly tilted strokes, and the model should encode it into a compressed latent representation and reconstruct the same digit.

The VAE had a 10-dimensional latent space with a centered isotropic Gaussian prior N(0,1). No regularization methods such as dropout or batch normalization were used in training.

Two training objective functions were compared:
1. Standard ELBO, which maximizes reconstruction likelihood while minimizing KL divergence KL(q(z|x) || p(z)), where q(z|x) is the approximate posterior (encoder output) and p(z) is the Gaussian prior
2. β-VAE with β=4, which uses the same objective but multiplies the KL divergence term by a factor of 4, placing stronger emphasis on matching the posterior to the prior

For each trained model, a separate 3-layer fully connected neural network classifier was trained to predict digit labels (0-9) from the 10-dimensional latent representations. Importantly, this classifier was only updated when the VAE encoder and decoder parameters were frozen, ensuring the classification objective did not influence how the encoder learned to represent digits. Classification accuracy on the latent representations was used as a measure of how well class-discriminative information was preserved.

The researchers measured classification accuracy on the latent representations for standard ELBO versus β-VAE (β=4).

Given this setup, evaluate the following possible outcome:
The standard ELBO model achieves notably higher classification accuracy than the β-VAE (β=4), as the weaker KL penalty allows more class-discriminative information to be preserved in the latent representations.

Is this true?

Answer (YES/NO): YES